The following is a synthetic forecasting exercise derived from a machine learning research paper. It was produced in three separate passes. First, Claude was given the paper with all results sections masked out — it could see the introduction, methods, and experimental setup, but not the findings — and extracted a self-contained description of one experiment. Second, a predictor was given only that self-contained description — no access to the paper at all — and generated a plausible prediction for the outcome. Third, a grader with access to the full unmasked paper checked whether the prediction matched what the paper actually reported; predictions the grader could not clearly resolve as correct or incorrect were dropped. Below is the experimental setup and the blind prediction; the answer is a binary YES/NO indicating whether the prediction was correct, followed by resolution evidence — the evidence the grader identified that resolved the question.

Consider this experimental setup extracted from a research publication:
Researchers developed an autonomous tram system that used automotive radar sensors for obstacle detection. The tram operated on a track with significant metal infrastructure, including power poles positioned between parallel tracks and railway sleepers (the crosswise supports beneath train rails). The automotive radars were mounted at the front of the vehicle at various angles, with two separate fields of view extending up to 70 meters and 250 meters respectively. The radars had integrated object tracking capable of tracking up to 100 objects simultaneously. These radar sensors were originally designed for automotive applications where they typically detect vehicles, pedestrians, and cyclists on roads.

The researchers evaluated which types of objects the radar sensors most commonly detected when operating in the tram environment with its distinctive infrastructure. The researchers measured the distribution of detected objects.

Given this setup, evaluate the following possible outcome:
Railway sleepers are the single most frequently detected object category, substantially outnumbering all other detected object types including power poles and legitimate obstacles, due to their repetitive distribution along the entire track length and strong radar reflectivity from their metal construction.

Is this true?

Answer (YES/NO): NO